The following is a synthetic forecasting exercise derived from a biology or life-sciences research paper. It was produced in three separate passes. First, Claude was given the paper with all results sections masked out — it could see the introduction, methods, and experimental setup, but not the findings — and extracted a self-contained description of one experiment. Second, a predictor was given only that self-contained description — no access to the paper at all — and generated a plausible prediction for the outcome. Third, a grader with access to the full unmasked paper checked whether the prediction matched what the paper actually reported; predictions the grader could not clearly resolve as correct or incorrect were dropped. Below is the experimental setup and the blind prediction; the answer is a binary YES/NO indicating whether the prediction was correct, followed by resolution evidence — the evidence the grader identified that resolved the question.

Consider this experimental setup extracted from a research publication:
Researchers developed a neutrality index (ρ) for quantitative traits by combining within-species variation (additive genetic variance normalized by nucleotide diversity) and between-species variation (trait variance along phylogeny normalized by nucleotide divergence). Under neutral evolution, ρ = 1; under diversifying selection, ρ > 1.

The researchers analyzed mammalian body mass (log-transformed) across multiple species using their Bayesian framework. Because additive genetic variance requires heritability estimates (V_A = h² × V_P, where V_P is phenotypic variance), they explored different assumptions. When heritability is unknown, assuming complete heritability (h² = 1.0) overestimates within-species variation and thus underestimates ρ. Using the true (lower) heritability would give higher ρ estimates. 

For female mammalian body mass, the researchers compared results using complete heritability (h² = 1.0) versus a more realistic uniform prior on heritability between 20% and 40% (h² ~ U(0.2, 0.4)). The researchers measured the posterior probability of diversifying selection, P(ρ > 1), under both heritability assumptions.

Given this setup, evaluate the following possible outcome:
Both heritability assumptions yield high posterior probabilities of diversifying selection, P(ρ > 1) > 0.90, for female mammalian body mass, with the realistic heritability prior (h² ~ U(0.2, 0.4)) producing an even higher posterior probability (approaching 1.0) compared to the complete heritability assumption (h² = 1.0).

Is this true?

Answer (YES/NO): NO